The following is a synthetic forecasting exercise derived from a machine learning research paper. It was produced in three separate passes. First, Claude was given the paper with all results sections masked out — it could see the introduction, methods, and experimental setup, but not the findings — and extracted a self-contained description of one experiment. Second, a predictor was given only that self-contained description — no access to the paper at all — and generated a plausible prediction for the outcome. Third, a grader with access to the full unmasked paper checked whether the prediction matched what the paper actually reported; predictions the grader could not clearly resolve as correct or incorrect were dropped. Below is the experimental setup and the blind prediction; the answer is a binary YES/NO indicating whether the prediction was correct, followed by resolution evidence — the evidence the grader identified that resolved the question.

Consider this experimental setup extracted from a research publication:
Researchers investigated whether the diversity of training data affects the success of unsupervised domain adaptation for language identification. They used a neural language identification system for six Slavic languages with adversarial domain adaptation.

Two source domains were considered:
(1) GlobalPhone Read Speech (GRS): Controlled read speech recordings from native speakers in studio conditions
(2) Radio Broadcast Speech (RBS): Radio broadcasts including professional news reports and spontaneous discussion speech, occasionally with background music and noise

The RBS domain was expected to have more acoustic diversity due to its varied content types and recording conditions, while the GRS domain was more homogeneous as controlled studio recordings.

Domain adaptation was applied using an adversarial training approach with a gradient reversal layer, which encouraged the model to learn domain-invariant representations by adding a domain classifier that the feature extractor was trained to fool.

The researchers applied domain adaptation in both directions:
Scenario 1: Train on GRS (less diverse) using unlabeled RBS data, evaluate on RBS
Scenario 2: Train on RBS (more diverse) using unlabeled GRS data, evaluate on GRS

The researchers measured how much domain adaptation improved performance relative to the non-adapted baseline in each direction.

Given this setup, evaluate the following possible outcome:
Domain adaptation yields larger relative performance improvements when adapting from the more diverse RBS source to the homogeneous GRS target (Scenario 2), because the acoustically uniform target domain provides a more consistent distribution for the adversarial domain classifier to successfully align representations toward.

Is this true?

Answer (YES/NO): YES